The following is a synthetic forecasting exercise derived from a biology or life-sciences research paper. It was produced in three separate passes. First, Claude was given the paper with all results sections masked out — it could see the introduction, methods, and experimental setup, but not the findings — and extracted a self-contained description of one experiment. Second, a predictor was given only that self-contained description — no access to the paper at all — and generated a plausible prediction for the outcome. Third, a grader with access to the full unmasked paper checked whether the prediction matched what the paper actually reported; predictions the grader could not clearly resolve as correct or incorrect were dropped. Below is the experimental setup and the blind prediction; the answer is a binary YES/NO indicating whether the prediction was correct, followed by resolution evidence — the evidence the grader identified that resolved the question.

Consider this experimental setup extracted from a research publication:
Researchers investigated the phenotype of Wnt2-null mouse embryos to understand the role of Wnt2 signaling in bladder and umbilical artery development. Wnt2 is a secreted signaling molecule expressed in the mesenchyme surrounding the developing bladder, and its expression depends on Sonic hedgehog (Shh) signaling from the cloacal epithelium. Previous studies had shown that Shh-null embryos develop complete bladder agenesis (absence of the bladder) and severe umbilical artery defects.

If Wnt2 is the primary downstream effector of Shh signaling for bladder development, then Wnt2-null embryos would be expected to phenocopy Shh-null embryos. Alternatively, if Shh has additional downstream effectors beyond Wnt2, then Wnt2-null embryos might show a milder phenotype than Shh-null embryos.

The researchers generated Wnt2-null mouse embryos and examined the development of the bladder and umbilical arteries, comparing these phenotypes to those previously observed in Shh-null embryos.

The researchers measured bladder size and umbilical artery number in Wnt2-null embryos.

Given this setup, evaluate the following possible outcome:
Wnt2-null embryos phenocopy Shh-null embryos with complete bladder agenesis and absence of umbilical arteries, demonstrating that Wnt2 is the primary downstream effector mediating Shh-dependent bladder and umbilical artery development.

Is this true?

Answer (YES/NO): NO